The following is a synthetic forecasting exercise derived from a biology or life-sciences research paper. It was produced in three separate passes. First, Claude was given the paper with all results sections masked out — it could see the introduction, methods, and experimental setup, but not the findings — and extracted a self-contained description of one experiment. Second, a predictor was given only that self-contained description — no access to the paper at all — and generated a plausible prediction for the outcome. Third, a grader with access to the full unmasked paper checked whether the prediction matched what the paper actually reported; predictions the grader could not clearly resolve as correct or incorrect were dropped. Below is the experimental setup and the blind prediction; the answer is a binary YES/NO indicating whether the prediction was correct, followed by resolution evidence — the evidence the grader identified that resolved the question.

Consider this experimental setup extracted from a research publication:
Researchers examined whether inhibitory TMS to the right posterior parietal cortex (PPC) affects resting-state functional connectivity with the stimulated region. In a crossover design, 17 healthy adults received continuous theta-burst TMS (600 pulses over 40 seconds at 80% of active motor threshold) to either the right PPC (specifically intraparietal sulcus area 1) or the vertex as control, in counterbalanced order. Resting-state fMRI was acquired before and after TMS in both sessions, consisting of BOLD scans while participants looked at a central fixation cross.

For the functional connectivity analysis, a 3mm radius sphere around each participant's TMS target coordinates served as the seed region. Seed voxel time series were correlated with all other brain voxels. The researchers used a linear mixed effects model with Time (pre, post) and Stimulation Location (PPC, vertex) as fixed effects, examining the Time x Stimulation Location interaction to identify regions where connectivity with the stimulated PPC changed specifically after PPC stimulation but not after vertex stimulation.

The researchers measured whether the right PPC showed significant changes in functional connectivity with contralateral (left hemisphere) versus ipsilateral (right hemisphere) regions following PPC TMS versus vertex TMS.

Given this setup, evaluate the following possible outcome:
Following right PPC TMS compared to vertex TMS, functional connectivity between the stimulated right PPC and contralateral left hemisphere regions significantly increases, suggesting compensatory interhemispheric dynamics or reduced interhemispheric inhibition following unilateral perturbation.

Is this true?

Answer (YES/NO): YES